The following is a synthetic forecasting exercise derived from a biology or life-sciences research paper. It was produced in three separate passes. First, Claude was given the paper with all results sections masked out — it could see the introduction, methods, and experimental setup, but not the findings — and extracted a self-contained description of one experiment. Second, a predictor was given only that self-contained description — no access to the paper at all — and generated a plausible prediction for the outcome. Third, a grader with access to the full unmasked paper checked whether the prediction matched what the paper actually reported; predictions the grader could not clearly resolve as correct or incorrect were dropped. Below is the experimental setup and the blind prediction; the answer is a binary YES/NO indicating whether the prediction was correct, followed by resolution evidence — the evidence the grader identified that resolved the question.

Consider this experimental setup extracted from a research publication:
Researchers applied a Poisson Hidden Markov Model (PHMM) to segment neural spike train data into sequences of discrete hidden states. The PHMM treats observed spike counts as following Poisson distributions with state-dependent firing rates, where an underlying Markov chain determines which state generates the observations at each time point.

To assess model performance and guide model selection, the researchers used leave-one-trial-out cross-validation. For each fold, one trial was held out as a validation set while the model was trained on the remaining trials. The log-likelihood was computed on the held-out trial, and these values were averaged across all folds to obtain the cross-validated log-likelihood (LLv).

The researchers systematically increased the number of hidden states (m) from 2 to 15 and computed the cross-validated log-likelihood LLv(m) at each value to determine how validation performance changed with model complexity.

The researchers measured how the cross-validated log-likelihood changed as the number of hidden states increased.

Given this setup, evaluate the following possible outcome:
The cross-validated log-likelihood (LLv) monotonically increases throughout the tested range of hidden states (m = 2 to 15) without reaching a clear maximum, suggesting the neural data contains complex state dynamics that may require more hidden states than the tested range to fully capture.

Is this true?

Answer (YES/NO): NO